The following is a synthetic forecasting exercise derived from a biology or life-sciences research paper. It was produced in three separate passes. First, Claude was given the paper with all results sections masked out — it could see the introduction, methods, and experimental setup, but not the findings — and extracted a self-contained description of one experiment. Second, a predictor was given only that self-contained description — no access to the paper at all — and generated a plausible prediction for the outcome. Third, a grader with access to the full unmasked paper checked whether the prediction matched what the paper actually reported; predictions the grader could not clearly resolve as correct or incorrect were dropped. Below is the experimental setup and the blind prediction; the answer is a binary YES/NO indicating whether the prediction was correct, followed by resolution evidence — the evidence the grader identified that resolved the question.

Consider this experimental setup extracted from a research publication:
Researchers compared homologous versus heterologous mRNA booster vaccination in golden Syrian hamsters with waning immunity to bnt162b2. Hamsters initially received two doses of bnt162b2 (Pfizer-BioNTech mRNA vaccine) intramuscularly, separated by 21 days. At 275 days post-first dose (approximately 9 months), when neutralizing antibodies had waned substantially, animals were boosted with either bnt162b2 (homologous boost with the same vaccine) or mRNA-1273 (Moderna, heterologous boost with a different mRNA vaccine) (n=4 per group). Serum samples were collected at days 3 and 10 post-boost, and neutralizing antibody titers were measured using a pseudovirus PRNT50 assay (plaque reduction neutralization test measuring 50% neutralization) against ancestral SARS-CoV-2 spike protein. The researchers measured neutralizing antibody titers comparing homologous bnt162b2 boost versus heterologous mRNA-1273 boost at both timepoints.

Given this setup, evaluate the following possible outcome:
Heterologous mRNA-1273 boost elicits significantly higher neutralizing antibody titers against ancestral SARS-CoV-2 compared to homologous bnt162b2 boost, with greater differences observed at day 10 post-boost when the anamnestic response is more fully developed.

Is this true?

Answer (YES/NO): NO